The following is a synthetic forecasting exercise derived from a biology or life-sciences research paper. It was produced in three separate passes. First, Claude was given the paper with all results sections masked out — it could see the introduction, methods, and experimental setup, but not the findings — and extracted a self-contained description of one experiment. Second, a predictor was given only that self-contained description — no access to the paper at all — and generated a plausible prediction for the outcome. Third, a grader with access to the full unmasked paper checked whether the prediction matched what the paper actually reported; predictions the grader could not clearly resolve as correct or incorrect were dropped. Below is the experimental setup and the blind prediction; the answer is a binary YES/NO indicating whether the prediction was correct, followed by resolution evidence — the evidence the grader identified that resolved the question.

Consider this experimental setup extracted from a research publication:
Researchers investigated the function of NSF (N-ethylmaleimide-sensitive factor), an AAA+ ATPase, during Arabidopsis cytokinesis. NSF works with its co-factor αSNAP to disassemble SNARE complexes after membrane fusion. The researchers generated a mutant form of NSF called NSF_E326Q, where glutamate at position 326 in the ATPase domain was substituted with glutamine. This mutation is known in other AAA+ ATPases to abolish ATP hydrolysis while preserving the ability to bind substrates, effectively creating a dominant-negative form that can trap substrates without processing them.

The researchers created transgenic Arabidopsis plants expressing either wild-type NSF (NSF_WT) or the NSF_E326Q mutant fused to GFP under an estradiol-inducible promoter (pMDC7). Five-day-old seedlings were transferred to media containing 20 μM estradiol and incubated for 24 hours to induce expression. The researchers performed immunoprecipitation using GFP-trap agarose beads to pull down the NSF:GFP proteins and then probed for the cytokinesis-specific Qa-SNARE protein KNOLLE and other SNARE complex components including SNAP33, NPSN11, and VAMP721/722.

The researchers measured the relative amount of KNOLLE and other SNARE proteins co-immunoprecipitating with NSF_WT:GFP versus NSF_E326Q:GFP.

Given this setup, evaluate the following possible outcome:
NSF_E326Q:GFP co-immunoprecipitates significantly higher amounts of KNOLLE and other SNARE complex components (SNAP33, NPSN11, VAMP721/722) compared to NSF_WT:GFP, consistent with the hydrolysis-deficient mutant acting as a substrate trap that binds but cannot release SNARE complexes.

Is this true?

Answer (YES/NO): YES